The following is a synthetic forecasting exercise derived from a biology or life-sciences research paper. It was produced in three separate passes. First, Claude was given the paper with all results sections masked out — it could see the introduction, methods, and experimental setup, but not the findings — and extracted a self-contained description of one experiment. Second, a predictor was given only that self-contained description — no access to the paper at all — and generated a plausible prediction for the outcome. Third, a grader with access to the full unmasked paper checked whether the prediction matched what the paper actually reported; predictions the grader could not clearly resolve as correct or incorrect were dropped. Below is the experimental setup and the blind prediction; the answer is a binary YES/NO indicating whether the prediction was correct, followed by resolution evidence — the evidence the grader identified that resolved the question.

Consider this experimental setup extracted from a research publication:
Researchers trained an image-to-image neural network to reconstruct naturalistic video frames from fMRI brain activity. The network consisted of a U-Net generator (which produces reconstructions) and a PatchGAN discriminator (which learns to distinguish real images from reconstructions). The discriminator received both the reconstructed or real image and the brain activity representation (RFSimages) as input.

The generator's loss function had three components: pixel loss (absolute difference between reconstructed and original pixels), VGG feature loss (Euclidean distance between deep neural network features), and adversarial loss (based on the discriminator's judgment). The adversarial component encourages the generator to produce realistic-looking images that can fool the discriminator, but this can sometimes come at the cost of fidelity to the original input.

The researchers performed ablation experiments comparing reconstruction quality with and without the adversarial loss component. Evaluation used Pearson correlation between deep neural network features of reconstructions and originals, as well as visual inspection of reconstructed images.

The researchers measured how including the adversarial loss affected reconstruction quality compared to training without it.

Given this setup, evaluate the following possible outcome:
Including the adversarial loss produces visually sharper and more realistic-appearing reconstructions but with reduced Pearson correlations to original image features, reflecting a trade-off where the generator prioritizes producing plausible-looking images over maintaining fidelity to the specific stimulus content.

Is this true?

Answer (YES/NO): NO